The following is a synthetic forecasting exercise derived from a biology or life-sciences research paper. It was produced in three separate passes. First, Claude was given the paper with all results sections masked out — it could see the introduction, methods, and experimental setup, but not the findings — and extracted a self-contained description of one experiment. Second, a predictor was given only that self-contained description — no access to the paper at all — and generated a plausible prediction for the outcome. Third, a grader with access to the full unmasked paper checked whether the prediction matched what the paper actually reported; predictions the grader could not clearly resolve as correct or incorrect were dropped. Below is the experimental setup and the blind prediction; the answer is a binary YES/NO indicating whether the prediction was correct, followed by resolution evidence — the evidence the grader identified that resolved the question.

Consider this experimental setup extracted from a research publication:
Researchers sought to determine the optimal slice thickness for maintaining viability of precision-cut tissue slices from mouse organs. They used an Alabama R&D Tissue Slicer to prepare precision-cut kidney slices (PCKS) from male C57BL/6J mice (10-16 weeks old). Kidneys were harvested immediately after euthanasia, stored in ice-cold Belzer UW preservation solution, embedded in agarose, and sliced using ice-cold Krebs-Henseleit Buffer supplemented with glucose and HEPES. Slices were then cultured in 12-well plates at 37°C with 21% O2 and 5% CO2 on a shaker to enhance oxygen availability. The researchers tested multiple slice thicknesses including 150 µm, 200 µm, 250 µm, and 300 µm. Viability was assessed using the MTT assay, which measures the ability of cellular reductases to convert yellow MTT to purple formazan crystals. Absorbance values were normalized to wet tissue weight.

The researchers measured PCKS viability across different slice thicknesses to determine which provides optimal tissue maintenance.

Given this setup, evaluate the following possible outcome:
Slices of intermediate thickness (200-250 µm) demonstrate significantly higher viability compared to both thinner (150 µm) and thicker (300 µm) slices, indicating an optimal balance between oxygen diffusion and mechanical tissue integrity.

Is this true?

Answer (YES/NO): NO